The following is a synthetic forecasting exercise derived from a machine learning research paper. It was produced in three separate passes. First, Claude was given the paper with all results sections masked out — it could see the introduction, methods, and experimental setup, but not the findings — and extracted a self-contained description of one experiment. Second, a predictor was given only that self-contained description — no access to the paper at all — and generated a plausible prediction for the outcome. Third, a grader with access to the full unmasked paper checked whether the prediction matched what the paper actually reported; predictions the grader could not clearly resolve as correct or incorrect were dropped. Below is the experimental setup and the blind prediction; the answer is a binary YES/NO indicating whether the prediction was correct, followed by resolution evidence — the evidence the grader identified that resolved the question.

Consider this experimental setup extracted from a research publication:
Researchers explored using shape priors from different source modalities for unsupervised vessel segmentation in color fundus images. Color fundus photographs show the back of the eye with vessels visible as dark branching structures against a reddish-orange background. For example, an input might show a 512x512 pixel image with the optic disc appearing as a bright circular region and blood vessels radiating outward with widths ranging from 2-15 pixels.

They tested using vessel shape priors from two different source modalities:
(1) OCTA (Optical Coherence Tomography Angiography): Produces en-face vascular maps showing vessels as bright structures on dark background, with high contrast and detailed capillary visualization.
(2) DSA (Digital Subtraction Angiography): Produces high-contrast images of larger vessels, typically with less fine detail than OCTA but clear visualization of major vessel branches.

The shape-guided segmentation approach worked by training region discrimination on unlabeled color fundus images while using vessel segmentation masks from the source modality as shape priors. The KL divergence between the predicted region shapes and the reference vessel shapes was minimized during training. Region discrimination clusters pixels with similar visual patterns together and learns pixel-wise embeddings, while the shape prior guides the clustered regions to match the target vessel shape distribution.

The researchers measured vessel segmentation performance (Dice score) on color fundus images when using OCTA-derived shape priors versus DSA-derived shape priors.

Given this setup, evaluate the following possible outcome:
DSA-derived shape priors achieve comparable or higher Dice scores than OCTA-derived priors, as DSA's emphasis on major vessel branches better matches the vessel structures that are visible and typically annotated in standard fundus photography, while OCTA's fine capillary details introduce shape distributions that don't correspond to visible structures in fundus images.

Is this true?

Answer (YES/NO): YES